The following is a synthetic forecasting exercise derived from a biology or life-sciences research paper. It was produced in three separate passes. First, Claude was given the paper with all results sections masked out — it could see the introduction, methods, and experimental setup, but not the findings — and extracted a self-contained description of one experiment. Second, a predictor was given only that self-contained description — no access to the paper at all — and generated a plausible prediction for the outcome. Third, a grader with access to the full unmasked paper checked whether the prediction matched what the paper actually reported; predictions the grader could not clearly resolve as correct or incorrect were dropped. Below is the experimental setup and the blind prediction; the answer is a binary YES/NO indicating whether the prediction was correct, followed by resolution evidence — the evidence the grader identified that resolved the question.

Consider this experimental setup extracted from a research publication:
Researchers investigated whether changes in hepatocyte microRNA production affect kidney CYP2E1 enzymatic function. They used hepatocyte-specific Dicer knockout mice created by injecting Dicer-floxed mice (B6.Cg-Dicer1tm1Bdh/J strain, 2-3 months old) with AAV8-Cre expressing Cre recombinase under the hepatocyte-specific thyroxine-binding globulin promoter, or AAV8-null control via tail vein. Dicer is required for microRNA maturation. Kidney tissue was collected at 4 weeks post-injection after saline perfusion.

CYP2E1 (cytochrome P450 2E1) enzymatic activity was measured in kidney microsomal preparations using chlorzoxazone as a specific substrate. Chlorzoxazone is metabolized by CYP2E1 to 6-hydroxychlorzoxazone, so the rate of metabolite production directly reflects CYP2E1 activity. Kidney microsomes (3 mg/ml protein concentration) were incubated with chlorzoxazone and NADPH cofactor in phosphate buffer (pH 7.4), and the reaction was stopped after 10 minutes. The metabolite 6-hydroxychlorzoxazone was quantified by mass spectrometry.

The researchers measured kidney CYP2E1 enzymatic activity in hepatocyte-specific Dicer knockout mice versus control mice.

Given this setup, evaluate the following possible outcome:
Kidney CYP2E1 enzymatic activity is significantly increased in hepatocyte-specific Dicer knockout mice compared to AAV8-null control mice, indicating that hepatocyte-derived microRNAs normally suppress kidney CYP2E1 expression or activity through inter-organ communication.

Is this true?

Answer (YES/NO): YES